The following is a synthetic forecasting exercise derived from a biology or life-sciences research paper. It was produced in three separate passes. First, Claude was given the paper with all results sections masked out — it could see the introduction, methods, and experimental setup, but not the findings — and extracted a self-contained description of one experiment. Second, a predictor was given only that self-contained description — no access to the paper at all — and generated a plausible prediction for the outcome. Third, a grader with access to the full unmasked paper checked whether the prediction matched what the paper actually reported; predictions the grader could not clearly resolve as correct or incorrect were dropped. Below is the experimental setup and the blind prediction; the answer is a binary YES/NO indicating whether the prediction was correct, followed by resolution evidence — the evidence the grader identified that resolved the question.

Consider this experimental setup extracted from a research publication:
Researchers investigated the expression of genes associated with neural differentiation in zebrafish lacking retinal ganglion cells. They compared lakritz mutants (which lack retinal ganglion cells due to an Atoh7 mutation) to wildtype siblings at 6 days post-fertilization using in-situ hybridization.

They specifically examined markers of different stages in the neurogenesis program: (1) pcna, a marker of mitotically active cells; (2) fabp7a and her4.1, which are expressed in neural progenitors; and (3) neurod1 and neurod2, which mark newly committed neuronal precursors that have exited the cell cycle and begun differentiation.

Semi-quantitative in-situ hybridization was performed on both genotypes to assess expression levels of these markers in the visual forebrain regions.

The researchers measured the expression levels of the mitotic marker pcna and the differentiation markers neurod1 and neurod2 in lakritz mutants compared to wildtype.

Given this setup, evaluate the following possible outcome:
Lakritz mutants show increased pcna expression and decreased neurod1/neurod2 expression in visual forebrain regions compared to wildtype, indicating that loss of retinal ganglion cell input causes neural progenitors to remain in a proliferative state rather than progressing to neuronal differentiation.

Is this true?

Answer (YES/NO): YES